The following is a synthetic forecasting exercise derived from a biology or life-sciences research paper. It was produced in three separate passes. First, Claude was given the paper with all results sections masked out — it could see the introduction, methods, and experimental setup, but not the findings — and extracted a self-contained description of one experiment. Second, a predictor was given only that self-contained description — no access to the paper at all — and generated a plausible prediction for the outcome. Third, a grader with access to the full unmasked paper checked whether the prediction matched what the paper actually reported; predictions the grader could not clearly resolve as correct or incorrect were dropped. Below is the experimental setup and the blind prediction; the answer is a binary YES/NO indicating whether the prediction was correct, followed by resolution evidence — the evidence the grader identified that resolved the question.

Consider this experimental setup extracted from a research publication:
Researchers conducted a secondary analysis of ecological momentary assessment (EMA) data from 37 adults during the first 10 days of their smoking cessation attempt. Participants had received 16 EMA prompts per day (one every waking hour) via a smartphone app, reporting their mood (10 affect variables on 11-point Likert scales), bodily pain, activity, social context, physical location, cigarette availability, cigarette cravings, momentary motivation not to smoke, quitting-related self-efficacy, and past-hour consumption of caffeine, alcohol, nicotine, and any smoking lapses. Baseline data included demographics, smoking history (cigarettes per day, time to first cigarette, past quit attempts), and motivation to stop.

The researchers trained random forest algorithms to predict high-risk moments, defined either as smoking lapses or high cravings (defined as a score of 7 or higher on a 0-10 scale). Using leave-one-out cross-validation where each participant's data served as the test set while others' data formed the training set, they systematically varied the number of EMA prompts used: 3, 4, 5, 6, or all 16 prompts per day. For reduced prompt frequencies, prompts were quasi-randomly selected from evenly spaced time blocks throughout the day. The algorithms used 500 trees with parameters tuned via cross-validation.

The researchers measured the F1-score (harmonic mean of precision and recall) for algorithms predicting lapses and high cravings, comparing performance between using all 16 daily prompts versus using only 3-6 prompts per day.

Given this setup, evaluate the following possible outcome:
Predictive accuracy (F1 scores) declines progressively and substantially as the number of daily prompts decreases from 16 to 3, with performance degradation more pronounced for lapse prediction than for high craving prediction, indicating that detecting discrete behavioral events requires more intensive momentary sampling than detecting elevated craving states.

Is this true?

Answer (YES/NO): NO